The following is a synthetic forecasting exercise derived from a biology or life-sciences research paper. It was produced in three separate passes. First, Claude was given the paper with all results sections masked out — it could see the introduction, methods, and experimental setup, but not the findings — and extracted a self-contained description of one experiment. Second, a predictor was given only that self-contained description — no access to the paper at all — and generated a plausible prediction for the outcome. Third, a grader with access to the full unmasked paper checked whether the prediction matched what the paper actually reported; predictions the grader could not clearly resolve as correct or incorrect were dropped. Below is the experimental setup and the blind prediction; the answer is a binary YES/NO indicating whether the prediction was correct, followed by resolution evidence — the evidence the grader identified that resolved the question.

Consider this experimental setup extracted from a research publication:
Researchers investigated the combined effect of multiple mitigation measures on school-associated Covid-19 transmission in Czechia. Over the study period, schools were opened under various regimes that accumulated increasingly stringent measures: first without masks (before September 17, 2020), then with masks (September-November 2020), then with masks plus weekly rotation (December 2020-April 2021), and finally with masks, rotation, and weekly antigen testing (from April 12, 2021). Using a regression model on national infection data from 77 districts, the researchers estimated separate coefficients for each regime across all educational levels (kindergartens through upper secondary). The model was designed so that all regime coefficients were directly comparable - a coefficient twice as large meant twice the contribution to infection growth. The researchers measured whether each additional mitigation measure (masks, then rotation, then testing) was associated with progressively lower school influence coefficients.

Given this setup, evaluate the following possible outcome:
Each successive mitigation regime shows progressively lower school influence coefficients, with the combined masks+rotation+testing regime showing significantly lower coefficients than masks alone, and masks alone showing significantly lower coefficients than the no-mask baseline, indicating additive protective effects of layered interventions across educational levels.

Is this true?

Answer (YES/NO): NO